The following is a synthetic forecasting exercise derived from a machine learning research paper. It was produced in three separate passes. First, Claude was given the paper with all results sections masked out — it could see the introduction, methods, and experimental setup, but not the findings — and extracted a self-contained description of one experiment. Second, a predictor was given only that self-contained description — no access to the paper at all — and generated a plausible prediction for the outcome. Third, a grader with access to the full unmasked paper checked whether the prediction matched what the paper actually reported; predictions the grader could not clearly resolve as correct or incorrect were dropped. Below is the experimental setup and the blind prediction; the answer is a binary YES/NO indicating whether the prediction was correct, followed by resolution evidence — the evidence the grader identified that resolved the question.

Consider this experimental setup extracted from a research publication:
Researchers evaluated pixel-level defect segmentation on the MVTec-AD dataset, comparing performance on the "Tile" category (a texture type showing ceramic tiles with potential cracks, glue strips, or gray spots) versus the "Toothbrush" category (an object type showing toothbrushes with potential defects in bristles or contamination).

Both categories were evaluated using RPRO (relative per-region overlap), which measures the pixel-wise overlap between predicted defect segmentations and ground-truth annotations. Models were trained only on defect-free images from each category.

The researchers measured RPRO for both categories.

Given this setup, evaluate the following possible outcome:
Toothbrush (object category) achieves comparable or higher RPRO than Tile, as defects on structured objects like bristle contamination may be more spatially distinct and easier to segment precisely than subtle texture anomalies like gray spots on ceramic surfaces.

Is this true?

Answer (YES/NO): YES